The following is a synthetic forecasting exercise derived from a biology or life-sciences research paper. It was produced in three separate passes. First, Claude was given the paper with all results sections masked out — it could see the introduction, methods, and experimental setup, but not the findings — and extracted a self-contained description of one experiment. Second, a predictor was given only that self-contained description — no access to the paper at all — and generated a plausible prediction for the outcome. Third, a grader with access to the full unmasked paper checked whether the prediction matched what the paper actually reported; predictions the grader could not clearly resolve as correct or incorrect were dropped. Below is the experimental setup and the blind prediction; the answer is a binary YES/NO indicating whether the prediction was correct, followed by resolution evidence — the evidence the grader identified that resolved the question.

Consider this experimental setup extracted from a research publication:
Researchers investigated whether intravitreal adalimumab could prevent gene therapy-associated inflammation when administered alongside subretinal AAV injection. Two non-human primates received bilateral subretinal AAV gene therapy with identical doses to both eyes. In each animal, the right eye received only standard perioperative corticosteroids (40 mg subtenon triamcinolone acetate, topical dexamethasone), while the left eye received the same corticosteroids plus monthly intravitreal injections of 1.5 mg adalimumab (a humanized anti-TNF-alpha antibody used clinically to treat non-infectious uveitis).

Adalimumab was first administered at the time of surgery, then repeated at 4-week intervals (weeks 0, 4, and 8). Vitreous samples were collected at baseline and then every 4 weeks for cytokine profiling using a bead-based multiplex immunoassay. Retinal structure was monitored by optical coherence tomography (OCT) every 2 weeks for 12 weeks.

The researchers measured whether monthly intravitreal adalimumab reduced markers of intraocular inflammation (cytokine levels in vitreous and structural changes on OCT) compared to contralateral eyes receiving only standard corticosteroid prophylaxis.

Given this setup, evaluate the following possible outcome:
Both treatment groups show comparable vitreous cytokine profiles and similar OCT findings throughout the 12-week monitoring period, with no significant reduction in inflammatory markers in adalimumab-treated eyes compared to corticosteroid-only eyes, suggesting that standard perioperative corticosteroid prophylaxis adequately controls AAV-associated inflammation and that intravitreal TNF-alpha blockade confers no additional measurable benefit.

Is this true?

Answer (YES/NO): NO